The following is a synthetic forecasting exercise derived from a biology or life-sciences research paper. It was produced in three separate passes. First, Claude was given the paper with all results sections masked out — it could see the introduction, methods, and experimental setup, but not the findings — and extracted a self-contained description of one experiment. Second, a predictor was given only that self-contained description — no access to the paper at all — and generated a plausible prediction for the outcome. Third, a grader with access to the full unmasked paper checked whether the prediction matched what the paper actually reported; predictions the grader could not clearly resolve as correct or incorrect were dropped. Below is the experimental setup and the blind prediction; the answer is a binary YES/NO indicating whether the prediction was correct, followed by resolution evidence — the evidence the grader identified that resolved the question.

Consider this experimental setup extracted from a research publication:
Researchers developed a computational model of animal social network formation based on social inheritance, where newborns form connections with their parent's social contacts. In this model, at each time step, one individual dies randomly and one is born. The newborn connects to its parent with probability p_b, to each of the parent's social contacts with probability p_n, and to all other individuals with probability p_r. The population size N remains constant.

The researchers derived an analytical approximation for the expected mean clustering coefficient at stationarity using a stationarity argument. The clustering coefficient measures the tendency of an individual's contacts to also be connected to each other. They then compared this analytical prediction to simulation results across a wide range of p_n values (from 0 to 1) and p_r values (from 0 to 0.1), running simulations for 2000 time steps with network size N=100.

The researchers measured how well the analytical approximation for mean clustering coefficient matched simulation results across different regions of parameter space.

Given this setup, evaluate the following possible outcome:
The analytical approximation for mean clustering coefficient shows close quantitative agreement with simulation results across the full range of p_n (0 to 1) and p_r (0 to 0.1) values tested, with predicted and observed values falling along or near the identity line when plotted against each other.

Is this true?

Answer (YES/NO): NO